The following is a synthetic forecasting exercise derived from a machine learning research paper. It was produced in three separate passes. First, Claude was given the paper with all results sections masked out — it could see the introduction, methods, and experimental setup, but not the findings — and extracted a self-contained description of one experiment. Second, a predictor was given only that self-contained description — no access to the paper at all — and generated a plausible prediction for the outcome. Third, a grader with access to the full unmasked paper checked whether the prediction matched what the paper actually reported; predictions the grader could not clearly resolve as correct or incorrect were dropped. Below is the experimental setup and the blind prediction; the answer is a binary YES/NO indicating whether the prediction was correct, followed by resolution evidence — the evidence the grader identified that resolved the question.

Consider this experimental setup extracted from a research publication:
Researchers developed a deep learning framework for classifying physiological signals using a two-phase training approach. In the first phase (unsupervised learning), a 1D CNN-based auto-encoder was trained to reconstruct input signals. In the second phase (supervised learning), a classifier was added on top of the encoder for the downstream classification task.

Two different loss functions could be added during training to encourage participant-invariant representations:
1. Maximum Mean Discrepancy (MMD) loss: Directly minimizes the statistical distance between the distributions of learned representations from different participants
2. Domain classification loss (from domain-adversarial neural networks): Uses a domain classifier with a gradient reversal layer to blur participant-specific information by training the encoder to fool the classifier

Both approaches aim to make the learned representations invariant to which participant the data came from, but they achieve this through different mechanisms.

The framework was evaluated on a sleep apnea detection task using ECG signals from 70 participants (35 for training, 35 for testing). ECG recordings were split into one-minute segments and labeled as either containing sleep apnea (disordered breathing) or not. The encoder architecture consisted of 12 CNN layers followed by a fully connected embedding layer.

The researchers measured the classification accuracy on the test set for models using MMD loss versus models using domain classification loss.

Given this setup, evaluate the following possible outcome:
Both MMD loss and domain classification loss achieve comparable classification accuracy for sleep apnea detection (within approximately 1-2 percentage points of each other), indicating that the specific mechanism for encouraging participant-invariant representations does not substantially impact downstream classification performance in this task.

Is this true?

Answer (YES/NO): NO